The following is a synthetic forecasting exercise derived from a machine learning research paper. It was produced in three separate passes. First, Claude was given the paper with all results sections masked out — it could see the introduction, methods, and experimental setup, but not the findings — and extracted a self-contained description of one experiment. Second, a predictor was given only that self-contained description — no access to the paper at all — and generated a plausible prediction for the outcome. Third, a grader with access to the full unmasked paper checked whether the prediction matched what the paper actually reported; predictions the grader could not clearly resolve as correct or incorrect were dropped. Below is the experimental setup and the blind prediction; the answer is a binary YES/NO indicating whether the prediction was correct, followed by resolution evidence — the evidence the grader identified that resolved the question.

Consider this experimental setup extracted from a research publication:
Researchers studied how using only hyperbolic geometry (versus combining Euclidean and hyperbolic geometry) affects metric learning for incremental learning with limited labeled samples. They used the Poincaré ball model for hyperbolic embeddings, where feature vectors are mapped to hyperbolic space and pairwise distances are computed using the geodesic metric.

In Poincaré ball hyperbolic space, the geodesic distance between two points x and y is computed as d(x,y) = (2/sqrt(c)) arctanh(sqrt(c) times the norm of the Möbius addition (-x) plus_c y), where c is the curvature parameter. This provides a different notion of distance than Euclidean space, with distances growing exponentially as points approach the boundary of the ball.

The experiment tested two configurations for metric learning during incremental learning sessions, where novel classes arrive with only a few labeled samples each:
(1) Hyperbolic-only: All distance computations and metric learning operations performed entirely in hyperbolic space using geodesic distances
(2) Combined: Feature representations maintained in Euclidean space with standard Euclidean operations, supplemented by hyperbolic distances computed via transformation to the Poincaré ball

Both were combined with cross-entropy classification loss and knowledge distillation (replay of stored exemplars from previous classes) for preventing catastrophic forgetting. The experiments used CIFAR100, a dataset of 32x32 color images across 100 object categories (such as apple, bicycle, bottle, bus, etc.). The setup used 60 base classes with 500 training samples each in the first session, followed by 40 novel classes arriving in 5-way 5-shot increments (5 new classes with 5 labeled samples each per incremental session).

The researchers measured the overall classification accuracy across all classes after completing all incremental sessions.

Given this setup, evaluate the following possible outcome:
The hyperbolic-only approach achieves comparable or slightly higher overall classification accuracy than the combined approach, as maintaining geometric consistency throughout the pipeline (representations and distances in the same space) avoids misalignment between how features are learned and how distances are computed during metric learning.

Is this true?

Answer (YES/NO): NO